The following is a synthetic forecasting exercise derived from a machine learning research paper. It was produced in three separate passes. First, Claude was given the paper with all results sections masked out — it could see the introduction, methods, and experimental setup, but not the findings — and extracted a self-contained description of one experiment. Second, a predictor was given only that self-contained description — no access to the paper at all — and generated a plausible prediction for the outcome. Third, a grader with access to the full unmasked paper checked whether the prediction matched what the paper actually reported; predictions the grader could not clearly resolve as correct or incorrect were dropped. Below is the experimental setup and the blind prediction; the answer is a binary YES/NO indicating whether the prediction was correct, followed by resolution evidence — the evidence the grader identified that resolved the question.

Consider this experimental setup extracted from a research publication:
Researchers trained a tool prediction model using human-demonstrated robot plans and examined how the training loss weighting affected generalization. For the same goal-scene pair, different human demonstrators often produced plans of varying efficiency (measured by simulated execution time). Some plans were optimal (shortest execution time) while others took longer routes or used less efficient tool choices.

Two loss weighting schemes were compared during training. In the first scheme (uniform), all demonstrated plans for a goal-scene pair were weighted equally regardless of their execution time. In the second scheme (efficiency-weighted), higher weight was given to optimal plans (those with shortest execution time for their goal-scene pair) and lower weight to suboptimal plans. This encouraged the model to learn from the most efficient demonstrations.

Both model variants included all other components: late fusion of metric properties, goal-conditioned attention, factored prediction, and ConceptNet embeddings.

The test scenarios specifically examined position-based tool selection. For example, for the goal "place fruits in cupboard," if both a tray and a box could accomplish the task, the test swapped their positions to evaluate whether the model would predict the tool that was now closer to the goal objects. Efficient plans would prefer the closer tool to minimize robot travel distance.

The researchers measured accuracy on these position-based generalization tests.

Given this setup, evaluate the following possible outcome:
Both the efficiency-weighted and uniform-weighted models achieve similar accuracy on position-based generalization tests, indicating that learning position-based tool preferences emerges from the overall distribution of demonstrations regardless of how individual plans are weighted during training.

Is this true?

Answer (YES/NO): NO